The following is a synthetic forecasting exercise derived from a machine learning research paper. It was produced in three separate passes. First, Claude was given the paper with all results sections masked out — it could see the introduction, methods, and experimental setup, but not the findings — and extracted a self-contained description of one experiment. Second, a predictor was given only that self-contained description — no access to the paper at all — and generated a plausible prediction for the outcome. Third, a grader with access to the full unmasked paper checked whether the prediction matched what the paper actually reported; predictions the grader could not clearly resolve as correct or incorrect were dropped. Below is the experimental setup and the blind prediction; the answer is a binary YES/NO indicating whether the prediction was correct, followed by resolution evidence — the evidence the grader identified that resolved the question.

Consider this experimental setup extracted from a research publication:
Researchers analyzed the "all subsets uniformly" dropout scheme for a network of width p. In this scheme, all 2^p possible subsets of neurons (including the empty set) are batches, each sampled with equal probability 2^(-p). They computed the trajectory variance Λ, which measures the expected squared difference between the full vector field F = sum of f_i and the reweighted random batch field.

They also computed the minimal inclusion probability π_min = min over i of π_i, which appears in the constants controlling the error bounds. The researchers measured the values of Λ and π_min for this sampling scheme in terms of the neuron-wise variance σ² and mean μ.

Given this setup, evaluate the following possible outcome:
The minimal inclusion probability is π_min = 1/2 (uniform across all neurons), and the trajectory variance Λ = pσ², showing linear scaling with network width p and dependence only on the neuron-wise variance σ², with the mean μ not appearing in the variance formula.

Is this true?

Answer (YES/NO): NO